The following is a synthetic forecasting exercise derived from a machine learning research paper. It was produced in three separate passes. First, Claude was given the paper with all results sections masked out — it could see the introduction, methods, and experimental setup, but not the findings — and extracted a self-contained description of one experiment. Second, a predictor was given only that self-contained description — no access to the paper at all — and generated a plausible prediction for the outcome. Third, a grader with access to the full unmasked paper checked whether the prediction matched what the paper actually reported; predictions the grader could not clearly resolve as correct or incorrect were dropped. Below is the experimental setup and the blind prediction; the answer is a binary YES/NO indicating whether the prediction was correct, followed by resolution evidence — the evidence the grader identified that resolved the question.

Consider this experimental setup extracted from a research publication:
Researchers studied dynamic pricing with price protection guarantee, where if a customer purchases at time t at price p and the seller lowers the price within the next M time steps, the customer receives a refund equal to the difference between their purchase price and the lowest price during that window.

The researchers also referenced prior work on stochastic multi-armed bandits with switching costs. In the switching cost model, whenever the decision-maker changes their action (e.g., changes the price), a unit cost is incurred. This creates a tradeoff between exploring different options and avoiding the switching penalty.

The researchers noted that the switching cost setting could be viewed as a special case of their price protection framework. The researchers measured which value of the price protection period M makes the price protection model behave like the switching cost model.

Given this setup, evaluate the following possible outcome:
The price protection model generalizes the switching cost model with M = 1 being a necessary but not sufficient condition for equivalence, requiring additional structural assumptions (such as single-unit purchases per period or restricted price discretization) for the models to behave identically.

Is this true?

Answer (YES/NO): NO